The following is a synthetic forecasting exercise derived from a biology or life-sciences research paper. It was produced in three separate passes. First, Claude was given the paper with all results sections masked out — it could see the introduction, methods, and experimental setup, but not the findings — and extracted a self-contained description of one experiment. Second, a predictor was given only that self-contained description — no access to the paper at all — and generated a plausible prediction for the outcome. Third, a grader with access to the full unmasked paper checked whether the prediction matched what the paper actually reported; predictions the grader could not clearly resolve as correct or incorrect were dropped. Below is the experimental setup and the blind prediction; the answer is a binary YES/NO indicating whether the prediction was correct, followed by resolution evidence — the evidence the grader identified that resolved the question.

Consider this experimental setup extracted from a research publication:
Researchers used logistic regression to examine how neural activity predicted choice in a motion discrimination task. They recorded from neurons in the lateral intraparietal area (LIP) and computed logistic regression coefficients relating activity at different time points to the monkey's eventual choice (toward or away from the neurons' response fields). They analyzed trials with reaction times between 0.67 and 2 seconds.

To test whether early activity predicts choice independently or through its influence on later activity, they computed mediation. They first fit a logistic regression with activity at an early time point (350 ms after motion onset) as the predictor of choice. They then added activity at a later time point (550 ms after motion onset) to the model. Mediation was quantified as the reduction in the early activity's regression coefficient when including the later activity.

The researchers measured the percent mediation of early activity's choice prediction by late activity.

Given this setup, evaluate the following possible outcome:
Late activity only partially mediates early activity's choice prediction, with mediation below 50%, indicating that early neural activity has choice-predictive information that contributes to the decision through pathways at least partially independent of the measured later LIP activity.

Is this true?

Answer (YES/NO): NO